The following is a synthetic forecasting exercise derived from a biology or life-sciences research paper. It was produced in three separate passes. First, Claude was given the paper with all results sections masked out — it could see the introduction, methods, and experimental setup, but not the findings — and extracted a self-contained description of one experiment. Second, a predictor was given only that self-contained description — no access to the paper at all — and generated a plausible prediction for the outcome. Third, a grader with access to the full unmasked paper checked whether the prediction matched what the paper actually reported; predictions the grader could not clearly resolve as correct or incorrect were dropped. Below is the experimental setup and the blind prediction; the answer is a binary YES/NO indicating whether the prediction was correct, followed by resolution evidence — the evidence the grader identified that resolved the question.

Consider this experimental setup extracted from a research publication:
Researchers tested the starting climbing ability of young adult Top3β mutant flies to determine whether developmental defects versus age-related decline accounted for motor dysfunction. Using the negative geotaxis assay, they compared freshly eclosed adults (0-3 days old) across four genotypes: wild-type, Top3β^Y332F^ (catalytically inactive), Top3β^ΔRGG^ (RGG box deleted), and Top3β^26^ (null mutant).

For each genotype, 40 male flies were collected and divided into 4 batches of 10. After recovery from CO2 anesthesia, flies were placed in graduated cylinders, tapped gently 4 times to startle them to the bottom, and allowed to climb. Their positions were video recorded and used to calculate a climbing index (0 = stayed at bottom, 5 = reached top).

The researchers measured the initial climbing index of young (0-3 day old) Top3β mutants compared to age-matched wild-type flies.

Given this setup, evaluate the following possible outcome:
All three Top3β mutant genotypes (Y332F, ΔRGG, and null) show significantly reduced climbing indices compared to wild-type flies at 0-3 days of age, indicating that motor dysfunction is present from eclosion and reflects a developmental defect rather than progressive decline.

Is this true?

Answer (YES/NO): NO